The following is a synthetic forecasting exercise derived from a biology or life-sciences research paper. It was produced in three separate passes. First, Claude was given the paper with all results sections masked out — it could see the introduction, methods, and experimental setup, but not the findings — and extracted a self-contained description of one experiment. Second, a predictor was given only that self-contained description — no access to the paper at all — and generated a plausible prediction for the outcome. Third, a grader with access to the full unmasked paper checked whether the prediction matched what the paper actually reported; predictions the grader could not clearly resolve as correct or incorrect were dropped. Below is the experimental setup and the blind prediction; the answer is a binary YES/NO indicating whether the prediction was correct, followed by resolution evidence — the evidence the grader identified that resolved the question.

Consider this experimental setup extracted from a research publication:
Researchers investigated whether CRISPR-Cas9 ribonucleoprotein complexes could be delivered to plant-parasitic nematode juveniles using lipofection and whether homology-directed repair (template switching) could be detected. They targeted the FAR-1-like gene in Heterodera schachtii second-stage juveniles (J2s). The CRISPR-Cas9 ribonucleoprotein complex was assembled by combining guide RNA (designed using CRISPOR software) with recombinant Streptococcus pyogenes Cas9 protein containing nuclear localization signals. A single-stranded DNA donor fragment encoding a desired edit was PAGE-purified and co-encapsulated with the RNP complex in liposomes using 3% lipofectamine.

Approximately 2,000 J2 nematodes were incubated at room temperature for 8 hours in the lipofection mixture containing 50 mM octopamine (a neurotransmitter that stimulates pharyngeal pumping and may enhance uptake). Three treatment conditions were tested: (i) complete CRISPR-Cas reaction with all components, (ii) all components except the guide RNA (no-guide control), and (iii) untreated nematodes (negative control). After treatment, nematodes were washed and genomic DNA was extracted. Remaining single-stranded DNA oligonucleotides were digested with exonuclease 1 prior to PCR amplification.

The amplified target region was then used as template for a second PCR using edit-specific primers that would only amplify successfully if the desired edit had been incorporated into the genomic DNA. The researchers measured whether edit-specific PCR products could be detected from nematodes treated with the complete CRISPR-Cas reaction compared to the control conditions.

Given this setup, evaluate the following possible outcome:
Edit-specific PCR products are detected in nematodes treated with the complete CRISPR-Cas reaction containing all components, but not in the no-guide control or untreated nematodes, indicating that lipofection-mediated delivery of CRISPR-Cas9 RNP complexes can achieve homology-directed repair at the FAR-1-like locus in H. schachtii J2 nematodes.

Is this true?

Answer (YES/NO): NO